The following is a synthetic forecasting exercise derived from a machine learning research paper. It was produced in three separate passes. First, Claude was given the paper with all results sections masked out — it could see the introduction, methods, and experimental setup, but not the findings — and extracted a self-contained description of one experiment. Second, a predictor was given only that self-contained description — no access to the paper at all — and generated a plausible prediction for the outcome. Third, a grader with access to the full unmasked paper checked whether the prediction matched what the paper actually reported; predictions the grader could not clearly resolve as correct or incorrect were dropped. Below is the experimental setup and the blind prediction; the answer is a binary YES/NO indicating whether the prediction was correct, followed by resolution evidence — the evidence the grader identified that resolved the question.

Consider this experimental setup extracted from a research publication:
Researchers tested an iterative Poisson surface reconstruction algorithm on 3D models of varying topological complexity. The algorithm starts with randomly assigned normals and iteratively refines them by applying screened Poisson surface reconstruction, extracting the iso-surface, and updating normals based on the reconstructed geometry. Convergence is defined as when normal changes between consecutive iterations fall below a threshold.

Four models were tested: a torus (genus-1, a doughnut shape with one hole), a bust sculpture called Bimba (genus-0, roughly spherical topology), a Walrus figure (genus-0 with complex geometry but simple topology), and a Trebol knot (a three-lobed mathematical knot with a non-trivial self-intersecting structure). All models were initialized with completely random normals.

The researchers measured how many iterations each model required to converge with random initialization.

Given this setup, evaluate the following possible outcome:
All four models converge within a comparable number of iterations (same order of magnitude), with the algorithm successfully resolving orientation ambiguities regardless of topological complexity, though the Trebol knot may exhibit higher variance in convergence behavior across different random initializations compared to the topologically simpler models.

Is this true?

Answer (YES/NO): YES